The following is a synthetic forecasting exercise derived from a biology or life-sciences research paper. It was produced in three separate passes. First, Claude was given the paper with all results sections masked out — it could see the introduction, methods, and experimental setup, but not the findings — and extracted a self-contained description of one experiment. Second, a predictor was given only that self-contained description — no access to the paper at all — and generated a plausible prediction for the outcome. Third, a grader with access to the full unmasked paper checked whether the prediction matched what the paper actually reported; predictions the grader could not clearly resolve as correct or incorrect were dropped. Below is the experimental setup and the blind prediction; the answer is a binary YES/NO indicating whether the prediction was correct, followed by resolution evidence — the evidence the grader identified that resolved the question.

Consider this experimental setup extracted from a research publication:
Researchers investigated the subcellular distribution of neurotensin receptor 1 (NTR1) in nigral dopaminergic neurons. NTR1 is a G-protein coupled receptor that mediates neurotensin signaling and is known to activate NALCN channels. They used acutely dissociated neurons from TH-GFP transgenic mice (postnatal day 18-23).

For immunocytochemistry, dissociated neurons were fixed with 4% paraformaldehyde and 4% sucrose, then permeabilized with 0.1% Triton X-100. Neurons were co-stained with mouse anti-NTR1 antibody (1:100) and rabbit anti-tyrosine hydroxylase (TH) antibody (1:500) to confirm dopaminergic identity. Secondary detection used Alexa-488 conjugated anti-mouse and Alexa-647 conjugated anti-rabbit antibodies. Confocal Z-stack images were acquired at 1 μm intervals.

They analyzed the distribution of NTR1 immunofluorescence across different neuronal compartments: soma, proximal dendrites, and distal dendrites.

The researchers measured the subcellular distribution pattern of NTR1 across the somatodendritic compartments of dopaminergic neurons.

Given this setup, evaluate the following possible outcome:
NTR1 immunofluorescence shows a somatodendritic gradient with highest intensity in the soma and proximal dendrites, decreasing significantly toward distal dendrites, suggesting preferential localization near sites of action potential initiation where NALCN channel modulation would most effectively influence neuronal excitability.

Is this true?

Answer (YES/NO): NO